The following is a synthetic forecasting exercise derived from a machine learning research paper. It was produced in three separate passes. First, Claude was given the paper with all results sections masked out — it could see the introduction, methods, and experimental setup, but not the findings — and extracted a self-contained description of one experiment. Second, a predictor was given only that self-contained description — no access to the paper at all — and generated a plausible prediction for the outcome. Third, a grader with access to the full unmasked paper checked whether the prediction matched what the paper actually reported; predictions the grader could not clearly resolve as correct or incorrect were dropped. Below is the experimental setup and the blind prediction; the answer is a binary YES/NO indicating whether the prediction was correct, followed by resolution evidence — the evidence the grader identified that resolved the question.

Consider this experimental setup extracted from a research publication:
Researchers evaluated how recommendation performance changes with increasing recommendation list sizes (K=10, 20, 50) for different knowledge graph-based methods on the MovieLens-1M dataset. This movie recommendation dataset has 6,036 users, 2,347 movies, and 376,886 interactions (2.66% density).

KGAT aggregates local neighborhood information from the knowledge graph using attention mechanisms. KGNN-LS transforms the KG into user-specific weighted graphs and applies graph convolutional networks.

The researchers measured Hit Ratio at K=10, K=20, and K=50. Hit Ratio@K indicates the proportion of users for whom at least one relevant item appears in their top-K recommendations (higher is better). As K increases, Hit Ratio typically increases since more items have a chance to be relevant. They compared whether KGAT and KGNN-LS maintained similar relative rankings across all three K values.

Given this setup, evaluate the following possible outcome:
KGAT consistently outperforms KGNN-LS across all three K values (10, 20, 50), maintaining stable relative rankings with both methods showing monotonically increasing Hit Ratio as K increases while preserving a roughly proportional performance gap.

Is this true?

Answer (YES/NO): NO